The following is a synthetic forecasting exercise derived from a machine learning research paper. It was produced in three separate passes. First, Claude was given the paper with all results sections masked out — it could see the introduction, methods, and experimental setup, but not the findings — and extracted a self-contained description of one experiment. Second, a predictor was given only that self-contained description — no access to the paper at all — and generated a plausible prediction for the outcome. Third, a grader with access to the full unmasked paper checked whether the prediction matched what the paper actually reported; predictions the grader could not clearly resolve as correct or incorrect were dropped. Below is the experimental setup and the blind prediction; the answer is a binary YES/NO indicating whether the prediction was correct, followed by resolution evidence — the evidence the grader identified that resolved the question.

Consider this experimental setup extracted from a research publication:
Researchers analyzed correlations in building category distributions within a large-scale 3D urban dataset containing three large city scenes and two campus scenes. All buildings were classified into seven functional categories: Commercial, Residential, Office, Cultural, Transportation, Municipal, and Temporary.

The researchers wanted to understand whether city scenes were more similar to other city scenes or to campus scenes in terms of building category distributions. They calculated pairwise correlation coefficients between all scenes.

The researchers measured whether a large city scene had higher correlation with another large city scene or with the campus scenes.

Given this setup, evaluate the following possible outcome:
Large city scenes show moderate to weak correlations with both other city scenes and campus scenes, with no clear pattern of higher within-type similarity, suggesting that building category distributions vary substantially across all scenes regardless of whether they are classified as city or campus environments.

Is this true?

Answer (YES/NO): NO